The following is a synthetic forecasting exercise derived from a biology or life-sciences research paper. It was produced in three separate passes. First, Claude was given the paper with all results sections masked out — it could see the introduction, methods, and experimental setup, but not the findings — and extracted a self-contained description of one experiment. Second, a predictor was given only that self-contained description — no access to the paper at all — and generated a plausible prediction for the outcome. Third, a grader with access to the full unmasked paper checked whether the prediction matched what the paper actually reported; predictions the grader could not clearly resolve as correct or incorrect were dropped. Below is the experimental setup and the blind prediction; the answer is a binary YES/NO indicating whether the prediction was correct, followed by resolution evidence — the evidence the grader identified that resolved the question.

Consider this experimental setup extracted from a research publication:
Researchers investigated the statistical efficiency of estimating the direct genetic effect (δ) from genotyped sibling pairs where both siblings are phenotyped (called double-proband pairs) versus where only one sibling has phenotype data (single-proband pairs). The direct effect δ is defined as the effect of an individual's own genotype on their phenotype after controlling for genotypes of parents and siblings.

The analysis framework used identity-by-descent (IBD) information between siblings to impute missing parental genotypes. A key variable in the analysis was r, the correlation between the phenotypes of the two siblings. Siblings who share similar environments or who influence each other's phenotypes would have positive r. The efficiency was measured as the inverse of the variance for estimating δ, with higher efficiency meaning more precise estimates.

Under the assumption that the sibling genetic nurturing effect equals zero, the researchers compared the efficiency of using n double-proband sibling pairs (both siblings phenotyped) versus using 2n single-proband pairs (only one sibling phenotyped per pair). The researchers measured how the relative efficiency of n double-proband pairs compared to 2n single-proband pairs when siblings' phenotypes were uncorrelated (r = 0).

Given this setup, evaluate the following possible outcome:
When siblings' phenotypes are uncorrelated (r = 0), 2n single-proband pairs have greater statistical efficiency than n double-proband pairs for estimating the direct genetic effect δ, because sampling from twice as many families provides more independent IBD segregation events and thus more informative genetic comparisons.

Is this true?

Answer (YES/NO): NO